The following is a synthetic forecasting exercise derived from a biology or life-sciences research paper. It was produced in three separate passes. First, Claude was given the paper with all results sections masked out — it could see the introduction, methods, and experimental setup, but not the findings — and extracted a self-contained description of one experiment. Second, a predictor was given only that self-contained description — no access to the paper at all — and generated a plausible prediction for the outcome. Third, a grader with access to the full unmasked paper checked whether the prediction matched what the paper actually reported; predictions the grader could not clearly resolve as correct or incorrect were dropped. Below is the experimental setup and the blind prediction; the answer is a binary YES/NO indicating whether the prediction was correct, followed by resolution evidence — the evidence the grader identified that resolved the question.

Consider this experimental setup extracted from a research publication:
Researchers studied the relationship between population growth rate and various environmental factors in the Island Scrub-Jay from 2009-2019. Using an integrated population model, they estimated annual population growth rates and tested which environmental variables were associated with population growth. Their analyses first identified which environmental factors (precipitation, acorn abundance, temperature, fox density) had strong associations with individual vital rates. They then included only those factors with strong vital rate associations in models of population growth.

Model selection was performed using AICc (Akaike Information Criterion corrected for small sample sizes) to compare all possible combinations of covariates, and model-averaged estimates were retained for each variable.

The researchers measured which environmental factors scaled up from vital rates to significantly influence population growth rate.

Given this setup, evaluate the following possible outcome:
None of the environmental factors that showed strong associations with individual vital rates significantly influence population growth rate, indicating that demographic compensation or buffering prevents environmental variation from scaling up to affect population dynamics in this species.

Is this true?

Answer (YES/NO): NO